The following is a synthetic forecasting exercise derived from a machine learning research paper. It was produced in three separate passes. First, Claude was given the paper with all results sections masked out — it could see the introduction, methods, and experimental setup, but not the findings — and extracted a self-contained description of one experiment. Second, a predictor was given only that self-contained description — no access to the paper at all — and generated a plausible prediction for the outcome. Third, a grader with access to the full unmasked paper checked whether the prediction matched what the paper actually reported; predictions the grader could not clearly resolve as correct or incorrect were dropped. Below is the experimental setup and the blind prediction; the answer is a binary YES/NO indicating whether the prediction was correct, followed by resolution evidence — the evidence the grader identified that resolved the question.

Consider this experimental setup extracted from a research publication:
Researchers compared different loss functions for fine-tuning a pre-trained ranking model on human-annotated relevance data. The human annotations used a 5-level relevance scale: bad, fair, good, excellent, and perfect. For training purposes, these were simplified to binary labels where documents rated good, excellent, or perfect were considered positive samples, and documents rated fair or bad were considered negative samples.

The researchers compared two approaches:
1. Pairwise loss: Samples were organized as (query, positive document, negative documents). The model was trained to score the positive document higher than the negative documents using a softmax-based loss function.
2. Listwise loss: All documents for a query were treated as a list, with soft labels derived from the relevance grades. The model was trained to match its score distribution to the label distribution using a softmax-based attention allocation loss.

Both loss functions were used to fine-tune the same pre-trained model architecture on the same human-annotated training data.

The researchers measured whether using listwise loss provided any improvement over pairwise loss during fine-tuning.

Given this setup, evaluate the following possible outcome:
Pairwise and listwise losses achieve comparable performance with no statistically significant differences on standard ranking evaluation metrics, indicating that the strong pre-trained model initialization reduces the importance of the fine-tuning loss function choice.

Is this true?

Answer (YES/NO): NO